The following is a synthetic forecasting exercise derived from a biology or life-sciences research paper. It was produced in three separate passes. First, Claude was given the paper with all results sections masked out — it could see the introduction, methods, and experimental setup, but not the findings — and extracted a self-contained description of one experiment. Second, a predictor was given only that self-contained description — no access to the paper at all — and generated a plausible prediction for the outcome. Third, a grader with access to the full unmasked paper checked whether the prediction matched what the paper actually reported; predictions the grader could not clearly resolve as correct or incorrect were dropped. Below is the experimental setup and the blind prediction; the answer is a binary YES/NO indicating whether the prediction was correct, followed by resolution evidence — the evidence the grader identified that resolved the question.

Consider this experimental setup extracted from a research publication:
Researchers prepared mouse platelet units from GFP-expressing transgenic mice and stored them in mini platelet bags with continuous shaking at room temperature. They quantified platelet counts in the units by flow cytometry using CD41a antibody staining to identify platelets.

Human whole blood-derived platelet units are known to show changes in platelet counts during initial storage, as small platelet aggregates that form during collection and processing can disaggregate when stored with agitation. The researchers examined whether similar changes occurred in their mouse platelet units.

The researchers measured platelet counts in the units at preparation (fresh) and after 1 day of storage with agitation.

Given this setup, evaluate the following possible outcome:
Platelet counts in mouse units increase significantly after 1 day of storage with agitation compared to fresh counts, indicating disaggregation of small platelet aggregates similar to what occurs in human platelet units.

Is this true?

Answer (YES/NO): YES